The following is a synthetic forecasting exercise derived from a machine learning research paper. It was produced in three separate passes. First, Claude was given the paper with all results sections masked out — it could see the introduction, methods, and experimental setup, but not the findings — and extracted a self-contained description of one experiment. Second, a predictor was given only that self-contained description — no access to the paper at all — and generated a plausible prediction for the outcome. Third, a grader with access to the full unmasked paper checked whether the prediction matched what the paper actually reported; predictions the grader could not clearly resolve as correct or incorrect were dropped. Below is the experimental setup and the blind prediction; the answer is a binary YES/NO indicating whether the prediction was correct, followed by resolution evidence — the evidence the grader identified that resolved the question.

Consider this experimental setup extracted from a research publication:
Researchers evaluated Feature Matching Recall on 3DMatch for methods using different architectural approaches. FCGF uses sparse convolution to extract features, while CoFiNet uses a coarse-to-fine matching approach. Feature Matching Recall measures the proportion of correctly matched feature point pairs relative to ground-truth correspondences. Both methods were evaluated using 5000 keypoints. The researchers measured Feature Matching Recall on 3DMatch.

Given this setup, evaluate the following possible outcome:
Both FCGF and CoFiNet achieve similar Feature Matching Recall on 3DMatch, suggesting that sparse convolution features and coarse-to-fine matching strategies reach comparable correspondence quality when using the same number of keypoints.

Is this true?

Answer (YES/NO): YES